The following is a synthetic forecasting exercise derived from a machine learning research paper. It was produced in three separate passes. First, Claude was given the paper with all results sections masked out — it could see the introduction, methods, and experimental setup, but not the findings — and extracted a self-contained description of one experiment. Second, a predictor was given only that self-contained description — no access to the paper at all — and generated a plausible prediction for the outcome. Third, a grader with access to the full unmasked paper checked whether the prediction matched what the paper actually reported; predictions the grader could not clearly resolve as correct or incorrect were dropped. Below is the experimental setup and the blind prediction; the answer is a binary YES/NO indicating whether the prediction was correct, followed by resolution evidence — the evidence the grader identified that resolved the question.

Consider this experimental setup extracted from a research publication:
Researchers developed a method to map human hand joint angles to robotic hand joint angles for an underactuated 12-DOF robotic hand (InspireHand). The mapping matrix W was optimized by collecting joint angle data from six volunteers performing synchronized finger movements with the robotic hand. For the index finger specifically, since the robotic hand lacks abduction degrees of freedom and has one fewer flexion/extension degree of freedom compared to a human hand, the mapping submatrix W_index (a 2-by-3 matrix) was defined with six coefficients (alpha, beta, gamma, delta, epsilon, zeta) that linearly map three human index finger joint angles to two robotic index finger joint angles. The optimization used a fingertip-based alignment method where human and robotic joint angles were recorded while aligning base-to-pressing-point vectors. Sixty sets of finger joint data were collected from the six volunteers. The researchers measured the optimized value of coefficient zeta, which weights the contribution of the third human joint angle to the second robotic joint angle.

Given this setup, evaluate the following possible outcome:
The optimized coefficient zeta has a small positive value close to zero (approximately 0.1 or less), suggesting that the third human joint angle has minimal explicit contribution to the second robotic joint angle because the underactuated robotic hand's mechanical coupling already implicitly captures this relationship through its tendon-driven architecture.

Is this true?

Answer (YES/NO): NO